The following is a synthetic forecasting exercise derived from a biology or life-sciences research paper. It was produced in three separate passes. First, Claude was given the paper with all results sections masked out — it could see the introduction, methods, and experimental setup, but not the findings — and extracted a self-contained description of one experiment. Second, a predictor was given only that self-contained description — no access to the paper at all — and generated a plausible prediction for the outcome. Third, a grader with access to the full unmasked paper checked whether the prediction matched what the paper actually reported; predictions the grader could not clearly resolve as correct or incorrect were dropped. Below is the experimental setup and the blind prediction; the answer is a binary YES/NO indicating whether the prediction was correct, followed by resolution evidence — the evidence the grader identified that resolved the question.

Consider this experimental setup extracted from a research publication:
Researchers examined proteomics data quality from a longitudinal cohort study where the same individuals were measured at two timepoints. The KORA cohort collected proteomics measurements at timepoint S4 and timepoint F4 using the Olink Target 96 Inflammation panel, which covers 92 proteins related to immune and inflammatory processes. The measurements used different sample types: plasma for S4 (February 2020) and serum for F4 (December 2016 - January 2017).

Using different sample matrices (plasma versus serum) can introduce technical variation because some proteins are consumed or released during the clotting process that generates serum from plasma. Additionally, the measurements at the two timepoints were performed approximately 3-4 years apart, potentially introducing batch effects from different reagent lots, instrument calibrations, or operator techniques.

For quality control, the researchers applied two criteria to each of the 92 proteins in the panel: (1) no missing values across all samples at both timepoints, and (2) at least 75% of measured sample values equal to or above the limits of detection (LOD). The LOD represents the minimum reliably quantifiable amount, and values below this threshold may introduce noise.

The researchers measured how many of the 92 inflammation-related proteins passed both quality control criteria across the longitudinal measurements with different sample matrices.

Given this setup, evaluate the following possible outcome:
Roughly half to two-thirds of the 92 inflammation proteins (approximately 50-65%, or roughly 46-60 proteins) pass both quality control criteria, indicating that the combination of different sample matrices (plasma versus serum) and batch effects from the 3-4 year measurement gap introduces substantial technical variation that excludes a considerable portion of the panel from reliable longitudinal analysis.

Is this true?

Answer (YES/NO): NO